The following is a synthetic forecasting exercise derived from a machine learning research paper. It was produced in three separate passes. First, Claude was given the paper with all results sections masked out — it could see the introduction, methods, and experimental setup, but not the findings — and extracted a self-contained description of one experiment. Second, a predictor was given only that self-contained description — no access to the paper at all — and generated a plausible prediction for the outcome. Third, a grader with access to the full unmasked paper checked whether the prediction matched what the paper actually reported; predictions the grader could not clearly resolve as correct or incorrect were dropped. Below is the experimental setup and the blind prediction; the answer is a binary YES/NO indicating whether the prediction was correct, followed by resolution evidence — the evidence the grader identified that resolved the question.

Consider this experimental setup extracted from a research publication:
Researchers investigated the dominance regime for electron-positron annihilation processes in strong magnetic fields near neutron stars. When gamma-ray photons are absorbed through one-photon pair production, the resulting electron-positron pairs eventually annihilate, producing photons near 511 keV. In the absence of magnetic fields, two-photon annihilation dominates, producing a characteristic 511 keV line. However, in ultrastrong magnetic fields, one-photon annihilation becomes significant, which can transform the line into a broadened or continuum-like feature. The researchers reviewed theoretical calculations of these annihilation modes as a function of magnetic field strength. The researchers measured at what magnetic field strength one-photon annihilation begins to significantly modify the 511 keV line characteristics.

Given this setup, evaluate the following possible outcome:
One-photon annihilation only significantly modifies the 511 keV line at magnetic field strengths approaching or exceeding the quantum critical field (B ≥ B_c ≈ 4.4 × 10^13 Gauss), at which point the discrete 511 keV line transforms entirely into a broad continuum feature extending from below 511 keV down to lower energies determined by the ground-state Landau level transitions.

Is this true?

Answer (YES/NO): NO